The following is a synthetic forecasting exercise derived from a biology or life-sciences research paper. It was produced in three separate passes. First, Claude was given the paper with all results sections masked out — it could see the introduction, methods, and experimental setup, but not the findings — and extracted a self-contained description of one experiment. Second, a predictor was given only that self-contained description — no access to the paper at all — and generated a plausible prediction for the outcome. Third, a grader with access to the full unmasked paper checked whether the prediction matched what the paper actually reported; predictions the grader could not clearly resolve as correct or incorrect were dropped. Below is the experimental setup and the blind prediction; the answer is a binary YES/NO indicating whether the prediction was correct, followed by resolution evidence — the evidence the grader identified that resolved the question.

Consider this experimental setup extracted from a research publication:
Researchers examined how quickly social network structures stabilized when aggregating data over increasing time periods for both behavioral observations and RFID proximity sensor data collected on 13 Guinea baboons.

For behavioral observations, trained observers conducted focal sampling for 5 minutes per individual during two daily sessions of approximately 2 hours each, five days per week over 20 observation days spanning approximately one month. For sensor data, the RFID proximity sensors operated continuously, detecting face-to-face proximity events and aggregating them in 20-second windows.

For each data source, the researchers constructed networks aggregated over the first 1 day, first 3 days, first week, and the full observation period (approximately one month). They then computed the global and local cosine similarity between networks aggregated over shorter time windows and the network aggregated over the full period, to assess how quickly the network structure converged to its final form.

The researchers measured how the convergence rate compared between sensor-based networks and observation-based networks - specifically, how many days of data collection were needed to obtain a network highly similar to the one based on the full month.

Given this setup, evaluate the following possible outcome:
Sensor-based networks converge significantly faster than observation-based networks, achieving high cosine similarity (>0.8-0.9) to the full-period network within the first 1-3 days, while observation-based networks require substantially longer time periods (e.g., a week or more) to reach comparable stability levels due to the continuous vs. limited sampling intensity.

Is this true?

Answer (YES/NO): YES